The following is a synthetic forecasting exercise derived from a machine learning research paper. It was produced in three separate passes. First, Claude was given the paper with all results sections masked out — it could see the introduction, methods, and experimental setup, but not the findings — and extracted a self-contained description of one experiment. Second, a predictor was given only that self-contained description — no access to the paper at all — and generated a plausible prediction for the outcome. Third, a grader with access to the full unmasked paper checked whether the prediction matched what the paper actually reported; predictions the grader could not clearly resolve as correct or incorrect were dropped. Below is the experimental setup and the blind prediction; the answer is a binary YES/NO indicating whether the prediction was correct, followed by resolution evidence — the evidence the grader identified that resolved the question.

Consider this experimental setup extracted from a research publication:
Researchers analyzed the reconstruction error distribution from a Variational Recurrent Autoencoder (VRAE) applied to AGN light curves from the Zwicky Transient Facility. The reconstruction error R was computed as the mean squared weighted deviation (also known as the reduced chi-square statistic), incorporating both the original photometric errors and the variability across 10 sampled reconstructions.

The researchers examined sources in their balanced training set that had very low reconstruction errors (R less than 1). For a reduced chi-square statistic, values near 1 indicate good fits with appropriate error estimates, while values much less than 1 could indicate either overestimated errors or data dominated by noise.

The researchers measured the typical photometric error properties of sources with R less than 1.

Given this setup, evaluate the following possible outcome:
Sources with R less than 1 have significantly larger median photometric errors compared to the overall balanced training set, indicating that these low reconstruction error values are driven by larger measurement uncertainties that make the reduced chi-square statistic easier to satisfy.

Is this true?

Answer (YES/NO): YES